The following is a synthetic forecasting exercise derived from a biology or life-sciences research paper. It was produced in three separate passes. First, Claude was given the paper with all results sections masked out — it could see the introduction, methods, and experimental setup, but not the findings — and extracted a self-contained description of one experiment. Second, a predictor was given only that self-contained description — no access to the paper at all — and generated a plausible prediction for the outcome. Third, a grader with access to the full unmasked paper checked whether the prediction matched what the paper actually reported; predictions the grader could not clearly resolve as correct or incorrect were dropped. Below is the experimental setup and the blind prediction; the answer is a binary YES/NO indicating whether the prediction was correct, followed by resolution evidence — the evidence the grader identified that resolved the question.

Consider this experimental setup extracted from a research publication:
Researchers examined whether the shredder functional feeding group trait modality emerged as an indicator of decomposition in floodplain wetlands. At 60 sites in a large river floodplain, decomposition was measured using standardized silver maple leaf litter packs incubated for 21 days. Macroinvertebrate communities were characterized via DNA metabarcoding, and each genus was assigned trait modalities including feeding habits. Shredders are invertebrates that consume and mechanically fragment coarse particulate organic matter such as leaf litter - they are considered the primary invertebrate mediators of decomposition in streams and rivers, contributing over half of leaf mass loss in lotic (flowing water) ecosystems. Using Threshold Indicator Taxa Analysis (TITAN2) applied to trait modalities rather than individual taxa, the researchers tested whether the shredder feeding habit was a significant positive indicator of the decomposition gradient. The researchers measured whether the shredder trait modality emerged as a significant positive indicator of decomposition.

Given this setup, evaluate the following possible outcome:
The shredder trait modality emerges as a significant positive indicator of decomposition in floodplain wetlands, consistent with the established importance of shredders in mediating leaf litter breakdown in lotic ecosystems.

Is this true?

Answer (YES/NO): NO